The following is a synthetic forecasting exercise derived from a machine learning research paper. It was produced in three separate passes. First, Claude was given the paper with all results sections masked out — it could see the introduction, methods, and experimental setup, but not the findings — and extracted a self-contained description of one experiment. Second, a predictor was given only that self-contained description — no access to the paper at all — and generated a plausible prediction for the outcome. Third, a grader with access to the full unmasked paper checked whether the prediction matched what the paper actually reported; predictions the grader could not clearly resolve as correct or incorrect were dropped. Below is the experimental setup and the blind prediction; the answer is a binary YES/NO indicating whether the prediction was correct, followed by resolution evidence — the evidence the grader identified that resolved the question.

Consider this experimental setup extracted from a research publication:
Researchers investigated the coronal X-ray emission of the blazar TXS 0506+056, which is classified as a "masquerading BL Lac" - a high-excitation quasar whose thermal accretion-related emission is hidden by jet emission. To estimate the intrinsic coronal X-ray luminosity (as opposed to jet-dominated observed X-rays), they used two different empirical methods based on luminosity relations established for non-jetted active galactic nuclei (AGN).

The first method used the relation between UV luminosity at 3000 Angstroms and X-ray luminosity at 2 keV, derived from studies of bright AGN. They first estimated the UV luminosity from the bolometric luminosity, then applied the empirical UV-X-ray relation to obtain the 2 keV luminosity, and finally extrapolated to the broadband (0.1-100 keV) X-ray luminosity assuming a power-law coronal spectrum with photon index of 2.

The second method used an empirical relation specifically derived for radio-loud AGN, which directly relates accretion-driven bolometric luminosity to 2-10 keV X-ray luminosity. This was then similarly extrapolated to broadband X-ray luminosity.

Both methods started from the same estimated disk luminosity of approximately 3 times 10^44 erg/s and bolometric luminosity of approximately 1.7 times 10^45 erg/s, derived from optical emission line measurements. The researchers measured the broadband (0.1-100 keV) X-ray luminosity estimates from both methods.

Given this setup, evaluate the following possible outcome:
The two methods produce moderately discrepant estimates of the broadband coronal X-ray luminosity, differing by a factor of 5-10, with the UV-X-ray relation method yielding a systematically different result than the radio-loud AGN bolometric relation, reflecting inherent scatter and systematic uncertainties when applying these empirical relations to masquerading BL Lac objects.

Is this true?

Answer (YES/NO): YES